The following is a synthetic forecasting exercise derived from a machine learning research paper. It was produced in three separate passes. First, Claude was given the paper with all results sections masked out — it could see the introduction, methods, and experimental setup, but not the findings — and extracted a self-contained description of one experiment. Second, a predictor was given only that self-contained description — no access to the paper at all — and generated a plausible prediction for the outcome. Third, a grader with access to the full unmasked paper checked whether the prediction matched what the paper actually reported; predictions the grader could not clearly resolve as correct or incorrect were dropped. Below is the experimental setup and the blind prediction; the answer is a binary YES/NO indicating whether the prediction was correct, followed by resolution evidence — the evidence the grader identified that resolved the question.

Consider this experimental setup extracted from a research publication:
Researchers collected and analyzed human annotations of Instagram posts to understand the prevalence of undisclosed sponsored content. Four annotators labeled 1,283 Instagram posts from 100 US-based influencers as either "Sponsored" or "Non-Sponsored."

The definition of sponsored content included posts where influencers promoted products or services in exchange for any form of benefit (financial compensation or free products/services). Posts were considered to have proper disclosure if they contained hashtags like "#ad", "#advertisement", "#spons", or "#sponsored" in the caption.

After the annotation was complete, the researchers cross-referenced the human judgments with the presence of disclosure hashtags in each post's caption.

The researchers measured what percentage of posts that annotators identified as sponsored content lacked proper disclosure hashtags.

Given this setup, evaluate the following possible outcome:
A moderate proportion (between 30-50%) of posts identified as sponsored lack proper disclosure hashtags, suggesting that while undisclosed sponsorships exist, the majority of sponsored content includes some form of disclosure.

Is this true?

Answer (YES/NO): NO